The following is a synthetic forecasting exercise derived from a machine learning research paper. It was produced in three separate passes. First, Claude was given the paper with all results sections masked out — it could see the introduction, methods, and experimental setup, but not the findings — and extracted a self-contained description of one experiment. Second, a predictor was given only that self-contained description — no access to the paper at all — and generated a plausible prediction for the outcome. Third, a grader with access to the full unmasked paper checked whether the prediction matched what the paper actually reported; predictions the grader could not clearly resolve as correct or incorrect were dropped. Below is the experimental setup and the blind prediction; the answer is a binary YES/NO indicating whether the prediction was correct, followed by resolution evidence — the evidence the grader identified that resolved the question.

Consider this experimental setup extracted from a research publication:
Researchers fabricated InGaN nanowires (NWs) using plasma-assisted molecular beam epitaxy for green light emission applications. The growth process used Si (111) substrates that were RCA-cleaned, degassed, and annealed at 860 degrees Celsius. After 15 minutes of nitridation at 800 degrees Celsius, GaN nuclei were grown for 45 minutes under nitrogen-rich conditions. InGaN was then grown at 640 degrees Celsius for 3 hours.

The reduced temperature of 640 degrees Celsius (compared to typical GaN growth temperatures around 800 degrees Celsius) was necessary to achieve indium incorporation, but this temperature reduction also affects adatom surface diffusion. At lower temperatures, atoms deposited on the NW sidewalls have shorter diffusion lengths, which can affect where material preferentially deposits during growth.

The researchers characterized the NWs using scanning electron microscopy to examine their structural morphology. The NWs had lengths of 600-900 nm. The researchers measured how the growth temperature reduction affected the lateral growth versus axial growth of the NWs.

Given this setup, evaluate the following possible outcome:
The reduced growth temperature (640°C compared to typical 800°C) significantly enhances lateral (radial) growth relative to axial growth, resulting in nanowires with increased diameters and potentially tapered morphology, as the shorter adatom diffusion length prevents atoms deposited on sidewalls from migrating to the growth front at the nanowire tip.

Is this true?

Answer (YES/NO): YES